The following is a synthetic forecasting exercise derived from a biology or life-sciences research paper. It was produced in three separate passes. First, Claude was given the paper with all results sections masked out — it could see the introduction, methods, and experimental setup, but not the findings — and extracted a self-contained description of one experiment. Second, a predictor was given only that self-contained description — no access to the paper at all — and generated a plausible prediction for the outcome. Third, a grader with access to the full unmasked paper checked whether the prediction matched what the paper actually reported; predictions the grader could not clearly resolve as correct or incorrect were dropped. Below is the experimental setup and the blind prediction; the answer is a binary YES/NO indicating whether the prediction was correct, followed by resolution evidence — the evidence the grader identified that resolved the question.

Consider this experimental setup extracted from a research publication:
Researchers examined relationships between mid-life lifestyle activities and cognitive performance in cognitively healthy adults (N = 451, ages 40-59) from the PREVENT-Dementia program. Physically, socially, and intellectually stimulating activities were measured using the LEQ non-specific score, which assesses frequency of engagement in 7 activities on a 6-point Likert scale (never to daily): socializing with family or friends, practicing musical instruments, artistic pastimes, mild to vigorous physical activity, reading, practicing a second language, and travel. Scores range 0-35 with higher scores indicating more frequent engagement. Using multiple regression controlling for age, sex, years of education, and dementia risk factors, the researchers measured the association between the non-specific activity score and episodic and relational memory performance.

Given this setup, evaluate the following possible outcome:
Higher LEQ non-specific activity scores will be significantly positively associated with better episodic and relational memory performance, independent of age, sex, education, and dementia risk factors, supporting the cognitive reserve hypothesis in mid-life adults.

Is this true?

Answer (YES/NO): NO